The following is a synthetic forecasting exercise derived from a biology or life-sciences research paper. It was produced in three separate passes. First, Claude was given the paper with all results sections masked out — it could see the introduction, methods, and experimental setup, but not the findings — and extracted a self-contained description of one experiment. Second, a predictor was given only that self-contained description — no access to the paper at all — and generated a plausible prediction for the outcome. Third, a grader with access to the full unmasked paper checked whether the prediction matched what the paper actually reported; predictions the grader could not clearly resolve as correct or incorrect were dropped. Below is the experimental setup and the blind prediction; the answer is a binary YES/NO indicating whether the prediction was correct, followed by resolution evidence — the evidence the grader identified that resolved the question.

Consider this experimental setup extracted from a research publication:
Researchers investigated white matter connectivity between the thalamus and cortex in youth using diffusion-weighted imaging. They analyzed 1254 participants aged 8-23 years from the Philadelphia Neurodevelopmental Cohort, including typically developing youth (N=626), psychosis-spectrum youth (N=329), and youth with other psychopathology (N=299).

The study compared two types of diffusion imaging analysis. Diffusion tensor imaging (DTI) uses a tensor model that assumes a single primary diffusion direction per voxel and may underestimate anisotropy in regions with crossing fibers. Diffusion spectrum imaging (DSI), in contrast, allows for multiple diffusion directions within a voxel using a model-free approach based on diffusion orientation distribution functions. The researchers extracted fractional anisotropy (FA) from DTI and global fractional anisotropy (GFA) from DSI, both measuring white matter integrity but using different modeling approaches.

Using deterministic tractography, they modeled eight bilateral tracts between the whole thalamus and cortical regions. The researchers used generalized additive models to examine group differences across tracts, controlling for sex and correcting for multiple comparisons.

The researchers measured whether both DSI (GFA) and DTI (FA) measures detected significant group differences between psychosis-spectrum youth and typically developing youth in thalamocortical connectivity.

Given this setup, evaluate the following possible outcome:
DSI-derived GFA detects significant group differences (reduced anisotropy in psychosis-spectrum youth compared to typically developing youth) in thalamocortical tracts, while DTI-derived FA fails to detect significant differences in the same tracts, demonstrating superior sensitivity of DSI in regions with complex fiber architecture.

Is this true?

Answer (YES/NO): NO